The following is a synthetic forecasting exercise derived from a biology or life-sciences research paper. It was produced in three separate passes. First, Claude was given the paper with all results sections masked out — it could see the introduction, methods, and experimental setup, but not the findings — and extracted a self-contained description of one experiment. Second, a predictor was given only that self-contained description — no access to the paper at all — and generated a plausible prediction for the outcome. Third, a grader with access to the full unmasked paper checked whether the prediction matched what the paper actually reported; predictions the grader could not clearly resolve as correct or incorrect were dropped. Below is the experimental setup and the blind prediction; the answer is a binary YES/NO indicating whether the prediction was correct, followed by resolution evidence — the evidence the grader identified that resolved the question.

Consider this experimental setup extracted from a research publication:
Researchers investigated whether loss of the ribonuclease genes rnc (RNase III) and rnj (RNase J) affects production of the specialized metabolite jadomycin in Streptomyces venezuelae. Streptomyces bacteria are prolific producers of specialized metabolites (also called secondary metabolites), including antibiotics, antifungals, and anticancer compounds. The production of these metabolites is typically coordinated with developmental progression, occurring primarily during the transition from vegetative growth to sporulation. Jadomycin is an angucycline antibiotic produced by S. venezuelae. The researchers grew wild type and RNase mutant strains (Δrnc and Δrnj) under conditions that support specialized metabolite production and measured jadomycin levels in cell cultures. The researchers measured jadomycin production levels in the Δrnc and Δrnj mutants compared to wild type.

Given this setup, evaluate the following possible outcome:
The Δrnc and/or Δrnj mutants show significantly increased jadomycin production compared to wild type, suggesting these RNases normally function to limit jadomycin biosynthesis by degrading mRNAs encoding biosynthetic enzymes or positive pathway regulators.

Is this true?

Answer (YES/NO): NO